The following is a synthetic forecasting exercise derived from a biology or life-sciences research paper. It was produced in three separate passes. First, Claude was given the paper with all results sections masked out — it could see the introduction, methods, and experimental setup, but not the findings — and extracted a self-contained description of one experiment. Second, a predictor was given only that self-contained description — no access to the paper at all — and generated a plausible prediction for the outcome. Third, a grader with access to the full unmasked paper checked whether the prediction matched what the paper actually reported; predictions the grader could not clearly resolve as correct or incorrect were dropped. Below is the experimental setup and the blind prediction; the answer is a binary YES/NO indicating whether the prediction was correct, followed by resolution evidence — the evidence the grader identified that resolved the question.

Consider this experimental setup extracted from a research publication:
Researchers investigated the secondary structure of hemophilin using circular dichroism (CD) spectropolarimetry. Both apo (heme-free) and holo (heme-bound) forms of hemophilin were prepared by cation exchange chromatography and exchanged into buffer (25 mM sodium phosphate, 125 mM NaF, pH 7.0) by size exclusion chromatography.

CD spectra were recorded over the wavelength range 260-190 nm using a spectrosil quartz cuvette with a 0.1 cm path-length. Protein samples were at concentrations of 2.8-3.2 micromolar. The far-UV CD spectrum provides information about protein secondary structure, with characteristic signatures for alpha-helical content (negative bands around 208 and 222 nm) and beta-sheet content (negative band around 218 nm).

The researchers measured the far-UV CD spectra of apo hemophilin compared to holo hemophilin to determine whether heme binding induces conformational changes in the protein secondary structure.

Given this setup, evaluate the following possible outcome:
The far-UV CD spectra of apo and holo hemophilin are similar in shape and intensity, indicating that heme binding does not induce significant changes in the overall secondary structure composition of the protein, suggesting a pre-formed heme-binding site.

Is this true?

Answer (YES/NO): YES